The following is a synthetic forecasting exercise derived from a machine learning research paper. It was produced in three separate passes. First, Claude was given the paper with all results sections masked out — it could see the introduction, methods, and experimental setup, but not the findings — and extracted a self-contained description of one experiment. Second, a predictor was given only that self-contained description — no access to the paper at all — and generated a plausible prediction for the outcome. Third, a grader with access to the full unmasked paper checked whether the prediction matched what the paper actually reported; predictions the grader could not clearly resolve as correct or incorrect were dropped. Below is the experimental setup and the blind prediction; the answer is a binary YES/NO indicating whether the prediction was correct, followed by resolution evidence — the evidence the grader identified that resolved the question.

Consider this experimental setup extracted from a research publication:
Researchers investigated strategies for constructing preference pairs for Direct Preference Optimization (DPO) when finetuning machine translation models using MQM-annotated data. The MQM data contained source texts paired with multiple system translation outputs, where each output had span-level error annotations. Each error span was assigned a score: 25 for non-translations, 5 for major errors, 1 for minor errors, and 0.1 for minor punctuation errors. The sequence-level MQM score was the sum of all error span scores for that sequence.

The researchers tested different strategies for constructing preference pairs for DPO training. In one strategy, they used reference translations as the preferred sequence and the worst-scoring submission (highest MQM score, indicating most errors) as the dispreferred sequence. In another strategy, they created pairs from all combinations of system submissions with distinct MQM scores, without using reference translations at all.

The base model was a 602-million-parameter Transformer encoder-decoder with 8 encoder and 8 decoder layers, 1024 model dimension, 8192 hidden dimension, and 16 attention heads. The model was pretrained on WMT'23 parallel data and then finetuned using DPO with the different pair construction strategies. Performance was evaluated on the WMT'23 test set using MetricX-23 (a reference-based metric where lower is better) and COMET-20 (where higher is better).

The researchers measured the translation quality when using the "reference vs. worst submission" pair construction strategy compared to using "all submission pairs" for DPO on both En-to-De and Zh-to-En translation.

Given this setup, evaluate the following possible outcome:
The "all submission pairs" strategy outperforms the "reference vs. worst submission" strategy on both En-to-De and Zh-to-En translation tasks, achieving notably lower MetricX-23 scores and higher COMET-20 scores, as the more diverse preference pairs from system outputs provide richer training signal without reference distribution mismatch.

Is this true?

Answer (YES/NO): YES